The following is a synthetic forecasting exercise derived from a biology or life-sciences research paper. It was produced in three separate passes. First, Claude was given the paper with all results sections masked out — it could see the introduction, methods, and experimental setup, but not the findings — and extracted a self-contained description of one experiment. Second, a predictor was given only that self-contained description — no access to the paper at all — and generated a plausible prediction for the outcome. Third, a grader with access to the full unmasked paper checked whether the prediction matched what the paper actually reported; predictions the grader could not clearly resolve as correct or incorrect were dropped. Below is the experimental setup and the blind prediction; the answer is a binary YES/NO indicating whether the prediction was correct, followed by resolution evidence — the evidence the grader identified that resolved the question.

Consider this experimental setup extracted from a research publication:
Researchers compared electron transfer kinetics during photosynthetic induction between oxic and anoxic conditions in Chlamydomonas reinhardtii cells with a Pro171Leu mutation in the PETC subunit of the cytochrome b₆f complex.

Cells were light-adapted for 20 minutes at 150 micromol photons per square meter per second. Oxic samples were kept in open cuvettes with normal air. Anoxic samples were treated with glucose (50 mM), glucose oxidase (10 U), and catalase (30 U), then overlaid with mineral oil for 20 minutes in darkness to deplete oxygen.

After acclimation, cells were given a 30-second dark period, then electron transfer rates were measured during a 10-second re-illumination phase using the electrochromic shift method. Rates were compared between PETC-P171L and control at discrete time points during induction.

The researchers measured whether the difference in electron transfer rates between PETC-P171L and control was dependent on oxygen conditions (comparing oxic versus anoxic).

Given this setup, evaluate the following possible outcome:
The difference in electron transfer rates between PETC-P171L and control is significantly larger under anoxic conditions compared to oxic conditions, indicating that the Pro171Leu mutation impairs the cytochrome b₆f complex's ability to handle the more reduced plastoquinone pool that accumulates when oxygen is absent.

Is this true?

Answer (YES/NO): YES